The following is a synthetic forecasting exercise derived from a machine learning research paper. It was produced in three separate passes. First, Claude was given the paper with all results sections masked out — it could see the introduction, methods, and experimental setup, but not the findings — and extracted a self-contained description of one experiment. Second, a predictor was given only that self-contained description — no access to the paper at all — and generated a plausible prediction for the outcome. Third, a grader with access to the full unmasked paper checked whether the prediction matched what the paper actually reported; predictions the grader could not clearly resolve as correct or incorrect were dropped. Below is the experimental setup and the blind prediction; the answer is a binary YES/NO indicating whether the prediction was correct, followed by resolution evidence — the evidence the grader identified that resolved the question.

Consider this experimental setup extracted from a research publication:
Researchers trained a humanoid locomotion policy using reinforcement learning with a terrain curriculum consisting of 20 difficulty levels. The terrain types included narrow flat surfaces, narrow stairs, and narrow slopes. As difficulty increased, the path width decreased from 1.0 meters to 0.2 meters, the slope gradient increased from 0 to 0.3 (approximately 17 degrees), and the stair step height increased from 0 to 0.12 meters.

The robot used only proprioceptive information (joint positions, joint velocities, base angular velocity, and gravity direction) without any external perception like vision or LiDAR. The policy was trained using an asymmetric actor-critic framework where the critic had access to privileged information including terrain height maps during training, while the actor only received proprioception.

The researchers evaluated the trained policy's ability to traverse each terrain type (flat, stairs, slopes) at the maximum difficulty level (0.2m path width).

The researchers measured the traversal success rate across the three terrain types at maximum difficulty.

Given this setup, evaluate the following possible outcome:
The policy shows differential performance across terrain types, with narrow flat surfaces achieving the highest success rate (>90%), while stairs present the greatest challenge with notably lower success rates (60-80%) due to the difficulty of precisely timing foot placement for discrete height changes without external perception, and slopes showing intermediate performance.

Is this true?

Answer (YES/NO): NO